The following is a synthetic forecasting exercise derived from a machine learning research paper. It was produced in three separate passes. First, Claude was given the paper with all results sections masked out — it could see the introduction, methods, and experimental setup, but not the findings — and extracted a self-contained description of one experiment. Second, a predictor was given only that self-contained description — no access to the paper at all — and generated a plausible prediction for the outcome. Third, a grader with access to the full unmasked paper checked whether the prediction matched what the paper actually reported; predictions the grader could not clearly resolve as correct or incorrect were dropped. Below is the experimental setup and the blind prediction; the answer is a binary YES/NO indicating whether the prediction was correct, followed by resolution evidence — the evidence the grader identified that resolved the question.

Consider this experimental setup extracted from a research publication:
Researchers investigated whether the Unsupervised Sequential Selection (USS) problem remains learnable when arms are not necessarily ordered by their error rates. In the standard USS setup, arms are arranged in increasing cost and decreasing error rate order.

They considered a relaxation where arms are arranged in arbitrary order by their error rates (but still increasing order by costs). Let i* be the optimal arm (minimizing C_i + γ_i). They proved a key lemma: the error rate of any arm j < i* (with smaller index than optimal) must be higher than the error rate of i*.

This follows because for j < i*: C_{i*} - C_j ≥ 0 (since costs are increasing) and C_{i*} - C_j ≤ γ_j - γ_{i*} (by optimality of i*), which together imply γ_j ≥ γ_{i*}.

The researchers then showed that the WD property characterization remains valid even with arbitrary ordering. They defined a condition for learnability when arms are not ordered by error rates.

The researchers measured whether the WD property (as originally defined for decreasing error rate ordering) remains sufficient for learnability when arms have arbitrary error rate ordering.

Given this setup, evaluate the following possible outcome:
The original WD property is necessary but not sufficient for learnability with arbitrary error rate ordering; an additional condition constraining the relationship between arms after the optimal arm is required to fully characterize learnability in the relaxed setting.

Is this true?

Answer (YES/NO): NO